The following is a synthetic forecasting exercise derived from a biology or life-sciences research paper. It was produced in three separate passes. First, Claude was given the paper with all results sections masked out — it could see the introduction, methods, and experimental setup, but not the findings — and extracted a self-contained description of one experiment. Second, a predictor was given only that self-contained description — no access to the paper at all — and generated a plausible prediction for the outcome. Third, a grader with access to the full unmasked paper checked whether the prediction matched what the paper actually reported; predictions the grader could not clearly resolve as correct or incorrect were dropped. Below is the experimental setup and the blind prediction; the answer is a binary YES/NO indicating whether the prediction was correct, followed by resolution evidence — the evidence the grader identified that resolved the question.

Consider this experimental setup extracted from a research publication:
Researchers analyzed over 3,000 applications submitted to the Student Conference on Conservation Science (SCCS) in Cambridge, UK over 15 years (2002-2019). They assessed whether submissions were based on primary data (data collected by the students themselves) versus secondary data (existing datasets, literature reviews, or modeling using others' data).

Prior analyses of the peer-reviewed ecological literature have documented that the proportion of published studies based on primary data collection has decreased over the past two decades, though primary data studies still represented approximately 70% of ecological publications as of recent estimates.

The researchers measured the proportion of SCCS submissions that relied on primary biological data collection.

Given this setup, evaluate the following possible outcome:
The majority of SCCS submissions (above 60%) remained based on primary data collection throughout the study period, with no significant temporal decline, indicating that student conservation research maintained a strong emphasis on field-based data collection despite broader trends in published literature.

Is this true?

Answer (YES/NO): YES